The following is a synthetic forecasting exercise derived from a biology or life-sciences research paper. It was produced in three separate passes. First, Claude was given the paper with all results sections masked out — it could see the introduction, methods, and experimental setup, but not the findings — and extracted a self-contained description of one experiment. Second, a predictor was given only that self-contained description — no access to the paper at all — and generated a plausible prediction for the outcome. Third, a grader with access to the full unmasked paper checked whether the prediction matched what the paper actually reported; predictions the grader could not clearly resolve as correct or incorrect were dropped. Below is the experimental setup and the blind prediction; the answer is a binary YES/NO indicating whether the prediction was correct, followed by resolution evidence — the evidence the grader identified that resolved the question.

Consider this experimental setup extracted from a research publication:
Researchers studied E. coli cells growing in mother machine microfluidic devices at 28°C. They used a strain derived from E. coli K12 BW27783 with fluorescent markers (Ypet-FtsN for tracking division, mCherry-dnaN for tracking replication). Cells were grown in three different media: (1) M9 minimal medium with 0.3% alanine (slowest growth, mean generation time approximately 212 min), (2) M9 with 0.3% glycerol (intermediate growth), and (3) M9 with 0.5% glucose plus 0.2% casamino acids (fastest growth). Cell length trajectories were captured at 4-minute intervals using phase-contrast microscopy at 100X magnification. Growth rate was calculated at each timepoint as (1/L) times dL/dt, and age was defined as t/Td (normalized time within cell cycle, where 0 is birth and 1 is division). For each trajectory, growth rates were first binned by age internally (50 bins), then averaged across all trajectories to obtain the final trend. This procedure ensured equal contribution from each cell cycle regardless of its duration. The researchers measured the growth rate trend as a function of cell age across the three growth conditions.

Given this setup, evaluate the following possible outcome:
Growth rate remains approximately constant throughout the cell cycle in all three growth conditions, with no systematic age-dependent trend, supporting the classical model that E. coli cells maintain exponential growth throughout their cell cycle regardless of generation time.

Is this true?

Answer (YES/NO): NO